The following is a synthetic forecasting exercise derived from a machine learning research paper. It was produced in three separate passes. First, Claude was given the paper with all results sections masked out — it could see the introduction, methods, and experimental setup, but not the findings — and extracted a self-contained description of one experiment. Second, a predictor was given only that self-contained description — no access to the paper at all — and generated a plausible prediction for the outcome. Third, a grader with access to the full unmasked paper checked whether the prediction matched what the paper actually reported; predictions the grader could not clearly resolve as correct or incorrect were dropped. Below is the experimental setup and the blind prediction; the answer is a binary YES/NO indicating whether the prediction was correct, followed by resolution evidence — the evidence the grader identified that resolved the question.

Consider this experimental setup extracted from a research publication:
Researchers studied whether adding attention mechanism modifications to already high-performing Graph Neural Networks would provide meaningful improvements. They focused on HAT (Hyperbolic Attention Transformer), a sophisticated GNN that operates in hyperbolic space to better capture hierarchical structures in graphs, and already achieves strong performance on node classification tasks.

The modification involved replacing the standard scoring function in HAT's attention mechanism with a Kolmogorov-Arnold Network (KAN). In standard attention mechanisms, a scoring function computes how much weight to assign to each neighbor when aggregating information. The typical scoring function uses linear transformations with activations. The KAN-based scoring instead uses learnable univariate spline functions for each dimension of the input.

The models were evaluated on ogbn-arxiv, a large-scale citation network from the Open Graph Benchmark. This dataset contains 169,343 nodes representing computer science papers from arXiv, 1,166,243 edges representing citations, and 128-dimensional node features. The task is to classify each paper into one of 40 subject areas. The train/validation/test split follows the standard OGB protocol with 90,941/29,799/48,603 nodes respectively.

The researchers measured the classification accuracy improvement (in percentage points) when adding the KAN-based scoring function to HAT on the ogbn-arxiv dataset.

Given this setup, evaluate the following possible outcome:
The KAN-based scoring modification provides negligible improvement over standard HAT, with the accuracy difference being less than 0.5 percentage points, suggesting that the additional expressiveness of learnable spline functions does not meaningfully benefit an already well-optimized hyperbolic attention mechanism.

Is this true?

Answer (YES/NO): NO